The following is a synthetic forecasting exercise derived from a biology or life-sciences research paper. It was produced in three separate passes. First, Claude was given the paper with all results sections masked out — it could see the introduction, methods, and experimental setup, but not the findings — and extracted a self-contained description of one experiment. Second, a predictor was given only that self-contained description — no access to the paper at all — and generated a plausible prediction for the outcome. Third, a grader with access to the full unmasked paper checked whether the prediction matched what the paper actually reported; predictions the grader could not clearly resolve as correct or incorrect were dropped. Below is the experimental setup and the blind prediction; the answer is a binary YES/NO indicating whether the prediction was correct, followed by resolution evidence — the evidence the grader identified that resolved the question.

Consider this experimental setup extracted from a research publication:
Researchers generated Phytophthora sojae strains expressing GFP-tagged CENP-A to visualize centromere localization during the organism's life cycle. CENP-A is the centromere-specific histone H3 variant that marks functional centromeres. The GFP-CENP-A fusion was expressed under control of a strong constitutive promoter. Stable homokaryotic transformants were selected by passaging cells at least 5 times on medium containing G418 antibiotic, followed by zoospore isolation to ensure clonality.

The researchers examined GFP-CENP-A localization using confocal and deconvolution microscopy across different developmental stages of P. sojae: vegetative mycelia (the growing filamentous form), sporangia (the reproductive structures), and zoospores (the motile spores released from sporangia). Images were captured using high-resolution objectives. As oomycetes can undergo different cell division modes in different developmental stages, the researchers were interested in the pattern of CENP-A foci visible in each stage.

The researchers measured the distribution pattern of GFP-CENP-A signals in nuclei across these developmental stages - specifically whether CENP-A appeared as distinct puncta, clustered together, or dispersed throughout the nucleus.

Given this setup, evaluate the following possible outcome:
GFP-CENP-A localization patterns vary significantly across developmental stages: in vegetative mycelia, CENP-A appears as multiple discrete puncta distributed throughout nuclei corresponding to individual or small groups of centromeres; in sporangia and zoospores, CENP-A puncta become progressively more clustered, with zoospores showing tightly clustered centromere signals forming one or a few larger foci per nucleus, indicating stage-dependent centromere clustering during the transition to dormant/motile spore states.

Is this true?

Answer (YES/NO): NO